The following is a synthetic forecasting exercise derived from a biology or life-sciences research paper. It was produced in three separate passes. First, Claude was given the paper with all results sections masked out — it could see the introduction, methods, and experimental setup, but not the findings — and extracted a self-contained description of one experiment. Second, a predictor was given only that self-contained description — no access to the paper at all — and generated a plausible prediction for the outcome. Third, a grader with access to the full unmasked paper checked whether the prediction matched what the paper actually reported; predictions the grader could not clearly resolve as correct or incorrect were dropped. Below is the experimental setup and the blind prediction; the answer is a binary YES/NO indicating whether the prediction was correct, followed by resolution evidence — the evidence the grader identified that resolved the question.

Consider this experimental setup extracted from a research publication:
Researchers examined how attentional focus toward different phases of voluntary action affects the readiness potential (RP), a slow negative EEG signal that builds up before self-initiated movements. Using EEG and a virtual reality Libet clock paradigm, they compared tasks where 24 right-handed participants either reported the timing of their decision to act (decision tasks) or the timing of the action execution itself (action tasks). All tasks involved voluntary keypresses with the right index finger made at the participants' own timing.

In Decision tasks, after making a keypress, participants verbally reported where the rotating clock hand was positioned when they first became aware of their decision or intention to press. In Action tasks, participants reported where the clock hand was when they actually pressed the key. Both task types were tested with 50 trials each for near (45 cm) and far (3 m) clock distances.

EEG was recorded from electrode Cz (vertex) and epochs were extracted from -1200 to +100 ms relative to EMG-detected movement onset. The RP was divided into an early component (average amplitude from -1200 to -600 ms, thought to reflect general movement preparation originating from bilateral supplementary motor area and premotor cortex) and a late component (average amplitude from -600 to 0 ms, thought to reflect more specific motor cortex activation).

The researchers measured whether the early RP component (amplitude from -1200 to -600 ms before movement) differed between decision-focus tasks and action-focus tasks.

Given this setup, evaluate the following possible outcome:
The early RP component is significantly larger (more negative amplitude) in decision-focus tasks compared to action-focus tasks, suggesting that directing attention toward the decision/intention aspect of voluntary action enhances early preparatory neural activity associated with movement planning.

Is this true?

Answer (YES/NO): NO